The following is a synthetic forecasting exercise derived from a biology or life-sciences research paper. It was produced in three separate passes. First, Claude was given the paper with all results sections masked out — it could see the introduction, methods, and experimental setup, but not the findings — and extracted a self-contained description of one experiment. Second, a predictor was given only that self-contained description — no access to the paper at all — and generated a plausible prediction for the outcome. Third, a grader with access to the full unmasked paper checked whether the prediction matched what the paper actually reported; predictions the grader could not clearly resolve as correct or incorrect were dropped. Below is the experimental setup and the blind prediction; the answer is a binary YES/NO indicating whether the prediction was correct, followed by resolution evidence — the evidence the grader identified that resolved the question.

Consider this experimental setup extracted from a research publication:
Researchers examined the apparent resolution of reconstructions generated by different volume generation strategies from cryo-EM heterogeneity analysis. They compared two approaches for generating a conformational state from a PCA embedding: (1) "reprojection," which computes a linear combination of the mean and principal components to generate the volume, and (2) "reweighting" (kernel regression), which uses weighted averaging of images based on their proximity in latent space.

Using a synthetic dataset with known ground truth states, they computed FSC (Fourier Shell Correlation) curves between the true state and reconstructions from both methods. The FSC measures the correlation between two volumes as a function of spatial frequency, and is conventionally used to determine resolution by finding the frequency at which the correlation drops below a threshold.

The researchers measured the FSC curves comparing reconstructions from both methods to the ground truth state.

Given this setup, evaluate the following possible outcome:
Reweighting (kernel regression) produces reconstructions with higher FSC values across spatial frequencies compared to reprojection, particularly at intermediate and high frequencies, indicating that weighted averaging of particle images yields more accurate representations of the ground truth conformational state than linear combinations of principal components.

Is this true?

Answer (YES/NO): NO